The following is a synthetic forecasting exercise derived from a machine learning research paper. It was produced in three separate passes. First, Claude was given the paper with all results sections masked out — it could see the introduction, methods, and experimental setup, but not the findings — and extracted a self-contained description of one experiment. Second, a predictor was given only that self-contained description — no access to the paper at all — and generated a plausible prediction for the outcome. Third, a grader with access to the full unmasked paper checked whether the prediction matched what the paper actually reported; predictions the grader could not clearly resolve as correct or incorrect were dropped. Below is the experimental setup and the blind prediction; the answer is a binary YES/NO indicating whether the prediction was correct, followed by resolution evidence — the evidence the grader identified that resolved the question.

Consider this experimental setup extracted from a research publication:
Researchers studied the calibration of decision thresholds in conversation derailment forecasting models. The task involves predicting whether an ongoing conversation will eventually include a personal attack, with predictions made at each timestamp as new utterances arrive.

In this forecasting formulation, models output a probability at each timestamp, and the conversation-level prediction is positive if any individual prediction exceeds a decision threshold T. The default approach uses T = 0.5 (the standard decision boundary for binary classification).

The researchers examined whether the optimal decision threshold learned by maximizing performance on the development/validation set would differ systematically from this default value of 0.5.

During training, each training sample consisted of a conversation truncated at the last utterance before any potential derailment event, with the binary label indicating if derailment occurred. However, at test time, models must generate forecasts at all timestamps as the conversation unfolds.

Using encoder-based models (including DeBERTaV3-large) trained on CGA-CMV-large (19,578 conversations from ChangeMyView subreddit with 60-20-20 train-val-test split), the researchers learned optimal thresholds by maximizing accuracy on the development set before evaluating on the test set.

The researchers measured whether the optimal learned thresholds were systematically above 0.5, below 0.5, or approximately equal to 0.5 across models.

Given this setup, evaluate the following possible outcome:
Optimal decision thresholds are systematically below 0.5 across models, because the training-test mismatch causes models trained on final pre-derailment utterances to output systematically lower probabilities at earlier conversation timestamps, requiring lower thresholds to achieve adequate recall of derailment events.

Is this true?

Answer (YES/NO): NO